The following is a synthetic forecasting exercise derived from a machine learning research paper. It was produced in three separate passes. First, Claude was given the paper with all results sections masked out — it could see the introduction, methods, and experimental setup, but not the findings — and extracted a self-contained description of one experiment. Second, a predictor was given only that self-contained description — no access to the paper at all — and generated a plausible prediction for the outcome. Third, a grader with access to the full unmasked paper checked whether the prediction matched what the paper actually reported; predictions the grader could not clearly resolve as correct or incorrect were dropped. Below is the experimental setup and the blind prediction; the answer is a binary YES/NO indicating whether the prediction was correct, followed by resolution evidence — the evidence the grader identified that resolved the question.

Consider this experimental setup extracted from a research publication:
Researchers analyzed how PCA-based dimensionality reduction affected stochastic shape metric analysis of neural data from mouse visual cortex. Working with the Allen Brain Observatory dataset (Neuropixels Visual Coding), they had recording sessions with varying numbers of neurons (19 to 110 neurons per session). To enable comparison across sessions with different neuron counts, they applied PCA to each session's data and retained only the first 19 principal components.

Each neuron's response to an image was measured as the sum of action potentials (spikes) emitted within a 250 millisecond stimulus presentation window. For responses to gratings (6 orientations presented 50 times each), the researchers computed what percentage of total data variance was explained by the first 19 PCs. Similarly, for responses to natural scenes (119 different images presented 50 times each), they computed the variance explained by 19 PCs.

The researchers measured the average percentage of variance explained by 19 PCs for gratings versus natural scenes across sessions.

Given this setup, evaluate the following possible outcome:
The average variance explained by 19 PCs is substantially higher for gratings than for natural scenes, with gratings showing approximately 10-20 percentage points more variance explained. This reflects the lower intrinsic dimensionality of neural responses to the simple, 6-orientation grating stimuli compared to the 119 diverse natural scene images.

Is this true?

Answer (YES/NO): NO